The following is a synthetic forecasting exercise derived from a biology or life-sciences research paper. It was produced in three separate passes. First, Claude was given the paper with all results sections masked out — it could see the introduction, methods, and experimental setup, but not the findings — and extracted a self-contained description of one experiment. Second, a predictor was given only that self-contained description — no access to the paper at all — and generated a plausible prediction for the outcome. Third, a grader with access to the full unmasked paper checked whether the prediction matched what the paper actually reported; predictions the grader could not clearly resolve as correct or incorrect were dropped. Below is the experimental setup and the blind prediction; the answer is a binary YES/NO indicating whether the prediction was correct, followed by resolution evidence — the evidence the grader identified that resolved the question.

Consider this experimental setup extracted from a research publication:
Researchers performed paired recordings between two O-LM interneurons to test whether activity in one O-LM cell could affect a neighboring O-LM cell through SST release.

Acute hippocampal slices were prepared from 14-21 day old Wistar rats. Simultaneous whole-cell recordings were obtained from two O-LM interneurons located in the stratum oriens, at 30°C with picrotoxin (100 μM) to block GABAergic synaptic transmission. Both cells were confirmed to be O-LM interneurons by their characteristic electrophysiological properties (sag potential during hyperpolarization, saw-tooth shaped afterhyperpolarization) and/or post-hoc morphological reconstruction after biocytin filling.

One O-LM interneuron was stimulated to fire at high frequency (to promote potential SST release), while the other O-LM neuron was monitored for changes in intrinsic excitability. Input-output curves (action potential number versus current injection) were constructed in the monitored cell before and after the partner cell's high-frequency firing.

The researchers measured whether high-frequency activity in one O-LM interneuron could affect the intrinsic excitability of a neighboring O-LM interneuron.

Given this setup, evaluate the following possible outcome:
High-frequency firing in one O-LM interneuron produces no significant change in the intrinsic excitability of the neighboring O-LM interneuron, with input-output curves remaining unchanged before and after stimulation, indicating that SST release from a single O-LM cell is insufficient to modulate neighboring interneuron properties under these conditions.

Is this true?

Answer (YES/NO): NO